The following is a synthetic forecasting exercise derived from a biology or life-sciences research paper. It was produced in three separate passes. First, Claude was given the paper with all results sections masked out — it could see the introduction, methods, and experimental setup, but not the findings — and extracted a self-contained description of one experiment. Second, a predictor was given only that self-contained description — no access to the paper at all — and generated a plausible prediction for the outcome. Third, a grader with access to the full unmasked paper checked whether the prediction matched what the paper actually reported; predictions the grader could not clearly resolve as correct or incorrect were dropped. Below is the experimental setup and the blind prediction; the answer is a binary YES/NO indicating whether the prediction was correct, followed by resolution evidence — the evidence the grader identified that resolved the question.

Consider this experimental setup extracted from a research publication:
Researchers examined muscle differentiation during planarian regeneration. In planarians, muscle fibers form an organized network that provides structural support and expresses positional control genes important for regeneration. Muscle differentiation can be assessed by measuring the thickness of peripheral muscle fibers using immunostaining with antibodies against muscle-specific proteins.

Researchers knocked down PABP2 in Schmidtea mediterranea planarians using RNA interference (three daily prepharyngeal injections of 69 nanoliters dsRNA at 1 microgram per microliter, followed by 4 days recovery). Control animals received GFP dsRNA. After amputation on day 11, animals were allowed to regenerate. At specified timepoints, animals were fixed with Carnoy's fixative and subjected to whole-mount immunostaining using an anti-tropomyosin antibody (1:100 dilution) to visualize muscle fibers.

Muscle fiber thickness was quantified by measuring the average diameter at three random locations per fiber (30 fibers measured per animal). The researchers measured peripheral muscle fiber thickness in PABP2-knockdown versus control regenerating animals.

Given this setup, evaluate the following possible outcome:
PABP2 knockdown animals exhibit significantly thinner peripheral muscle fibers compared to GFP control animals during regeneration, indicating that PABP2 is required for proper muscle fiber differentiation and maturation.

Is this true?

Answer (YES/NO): YES